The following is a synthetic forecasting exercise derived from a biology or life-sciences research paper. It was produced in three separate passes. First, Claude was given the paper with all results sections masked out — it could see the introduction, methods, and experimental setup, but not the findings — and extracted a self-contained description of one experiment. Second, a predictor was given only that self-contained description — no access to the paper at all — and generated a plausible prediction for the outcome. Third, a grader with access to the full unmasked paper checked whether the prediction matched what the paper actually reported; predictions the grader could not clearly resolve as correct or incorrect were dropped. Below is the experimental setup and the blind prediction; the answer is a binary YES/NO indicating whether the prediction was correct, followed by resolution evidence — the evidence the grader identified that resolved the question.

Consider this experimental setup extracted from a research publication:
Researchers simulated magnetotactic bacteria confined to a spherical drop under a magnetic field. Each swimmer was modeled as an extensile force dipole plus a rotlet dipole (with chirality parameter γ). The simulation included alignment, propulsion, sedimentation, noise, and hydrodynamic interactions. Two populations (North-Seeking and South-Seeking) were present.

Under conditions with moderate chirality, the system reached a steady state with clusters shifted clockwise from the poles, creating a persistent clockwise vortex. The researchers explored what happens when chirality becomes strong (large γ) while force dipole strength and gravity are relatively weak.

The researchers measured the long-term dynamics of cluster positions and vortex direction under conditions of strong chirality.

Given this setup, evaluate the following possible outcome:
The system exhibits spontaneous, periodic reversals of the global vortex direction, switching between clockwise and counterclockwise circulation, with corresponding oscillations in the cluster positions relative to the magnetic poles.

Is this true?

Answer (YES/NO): YES